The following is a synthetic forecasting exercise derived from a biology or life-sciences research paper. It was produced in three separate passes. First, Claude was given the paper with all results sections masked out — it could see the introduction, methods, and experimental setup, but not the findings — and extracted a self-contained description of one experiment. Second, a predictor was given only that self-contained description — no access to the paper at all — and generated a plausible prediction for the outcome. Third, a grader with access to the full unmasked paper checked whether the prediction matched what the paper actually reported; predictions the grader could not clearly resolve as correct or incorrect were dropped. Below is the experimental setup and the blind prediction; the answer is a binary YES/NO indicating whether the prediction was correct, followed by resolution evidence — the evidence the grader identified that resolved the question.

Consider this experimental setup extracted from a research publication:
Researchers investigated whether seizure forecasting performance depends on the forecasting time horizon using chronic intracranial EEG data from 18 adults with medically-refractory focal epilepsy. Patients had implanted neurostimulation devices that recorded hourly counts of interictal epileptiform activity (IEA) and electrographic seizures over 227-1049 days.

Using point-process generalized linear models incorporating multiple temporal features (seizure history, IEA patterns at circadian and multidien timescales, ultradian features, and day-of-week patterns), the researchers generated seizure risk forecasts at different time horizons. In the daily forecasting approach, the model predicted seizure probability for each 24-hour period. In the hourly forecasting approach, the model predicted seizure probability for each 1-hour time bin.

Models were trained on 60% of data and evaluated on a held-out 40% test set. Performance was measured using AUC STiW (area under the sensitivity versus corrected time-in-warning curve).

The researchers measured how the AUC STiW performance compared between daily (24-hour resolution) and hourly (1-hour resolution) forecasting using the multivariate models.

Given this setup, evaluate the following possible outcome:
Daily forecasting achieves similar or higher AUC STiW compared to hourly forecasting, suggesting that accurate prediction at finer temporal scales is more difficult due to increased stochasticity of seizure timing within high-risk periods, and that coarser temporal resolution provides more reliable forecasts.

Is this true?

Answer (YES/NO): NO